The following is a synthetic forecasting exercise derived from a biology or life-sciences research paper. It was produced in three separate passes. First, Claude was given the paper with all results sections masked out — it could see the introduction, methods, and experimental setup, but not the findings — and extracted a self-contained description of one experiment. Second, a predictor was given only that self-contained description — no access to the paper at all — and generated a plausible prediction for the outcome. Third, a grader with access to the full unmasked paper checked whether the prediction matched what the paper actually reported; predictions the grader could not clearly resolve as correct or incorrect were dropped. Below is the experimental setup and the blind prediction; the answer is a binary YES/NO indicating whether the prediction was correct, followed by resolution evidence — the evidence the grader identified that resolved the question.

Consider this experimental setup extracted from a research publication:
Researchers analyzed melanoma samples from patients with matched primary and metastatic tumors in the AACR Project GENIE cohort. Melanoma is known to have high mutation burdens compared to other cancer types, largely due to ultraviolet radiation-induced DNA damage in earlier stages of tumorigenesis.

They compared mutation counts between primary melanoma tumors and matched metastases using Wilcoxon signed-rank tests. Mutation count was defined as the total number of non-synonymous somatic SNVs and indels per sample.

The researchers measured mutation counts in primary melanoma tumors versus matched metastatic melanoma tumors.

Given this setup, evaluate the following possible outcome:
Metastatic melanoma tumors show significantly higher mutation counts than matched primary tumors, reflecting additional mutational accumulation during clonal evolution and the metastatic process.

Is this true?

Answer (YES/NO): NO